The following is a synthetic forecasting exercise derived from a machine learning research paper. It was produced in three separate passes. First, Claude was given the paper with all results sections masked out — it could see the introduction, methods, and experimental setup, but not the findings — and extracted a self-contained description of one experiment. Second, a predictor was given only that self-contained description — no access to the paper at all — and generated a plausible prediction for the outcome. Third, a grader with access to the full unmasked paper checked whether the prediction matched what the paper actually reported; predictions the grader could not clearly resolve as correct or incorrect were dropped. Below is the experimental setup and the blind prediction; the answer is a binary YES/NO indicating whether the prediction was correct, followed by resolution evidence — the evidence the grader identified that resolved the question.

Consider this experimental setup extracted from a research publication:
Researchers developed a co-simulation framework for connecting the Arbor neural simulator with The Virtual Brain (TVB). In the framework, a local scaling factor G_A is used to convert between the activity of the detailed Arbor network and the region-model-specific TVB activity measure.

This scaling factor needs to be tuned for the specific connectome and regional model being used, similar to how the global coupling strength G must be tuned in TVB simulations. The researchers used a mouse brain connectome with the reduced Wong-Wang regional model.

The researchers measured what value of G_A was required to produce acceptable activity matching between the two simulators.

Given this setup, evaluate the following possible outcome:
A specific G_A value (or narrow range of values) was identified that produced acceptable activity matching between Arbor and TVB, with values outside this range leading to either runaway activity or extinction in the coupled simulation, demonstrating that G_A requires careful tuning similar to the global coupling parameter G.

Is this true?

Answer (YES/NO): NO